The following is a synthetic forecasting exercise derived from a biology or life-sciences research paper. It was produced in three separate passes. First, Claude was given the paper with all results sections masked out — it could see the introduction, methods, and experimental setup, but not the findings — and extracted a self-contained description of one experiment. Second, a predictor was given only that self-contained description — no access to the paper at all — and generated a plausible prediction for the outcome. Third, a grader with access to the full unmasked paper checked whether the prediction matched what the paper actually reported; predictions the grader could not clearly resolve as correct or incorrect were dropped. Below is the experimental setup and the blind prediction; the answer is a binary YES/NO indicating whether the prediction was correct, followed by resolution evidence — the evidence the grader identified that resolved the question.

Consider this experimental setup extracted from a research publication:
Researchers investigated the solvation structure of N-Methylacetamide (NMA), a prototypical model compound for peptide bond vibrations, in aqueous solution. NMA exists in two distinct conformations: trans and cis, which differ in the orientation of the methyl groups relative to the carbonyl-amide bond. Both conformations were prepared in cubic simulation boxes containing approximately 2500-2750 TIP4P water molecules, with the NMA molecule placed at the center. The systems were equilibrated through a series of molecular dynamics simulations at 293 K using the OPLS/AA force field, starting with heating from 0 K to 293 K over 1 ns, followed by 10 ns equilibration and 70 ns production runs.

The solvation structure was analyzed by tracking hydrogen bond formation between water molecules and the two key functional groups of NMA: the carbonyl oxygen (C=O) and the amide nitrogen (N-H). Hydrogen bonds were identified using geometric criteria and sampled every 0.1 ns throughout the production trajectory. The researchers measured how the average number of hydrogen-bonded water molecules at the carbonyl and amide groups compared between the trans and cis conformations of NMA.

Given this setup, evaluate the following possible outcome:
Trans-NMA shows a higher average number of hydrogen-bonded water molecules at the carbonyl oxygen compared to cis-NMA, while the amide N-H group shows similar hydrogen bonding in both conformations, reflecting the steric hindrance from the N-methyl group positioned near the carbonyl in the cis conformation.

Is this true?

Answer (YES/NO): NO